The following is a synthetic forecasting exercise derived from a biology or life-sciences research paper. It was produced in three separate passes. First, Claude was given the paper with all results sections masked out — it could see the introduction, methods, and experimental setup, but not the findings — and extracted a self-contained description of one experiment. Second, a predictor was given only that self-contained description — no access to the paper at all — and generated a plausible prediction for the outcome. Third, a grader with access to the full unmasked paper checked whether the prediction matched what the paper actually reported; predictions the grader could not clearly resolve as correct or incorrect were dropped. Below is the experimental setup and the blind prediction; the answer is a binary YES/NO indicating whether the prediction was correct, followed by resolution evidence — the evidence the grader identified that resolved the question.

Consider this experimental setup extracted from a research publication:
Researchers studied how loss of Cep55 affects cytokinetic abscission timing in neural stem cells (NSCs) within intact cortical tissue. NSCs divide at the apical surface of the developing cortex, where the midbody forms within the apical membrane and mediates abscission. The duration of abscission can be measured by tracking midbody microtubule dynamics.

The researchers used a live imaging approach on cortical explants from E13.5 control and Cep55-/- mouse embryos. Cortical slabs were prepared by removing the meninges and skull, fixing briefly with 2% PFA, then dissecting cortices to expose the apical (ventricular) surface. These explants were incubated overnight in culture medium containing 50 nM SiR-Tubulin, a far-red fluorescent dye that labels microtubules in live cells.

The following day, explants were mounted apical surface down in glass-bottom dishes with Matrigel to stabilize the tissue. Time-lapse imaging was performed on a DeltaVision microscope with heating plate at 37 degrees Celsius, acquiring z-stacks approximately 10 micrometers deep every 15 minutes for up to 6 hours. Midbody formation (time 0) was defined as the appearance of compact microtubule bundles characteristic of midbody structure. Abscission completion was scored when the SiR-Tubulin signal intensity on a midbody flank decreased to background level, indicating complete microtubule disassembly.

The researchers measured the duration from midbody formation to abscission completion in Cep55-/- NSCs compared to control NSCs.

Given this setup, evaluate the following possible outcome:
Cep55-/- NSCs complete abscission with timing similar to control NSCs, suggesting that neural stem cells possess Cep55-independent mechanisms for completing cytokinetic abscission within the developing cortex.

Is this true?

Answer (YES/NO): NO